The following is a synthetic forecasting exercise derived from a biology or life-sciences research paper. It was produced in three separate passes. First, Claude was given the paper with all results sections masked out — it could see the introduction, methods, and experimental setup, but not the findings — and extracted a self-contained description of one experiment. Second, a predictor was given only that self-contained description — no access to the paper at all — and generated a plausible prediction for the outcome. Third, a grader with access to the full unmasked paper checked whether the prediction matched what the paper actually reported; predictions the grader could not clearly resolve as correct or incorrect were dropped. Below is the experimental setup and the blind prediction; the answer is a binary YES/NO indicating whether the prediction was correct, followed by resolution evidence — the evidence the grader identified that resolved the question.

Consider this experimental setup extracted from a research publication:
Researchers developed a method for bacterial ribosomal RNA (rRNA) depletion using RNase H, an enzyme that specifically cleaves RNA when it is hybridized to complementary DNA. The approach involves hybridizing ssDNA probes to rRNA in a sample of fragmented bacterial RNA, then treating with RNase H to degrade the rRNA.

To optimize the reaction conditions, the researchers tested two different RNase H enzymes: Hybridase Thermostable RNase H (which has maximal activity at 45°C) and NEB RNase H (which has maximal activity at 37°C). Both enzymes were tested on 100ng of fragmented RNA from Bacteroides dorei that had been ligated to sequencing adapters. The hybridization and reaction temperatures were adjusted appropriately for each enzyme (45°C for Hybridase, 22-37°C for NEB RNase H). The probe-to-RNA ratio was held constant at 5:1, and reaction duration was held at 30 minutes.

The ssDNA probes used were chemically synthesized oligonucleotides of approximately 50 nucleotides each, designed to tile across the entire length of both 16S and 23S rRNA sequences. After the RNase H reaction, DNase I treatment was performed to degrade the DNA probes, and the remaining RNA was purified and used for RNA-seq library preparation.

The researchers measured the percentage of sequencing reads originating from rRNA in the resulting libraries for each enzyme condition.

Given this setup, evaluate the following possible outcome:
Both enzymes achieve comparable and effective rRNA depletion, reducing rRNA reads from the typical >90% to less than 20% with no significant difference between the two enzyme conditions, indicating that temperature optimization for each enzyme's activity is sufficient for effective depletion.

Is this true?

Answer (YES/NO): NO